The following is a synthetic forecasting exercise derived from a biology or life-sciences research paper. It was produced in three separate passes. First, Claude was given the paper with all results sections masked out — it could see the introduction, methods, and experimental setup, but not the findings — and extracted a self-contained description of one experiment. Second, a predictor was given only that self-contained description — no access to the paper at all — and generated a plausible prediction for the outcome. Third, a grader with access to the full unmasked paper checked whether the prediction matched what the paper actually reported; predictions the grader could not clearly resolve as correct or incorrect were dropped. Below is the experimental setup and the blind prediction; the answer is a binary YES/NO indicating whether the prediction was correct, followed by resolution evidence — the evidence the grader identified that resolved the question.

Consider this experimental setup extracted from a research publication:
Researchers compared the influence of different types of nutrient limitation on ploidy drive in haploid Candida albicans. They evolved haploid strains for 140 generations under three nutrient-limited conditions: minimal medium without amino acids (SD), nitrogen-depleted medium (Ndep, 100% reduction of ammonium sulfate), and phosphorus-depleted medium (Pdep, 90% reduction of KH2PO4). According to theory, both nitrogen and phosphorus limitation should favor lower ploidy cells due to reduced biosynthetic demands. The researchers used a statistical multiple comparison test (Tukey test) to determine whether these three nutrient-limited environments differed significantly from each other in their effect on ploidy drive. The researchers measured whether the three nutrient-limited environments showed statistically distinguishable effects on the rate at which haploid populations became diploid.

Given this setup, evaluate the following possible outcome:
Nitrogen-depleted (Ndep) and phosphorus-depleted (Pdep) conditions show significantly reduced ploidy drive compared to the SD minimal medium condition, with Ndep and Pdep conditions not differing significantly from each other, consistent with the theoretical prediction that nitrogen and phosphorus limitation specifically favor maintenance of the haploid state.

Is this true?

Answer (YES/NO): NO